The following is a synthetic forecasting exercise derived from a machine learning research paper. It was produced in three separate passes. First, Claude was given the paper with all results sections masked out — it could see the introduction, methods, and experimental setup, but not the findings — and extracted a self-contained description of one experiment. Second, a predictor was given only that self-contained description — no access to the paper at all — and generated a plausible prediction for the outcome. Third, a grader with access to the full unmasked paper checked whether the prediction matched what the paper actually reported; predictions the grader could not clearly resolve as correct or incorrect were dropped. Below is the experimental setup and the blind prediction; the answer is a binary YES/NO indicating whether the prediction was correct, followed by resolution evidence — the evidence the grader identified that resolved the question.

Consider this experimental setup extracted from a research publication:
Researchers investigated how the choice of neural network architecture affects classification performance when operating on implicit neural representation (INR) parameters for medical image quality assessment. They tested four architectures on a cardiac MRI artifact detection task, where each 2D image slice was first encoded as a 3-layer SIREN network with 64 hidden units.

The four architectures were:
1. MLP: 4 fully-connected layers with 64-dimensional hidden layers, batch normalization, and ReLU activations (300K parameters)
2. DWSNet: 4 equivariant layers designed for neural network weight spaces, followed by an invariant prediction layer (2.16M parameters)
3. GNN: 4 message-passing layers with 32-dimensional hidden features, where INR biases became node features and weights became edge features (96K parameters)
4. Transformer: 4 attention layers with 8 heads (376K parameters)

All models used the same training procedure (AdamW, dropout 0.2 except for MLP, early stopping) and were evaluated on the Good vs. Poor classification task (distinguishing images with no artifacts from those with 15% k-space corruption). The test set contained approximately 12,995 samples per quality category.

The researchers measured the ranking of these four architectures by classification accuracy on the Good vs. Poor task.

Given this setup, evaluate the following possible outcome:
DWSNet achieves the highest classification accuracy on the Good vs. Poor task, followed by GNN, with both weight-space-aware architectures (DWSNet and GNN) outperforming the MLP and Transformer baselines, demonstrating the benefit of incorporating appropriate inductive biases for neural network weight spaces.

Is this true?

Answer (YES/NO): NO